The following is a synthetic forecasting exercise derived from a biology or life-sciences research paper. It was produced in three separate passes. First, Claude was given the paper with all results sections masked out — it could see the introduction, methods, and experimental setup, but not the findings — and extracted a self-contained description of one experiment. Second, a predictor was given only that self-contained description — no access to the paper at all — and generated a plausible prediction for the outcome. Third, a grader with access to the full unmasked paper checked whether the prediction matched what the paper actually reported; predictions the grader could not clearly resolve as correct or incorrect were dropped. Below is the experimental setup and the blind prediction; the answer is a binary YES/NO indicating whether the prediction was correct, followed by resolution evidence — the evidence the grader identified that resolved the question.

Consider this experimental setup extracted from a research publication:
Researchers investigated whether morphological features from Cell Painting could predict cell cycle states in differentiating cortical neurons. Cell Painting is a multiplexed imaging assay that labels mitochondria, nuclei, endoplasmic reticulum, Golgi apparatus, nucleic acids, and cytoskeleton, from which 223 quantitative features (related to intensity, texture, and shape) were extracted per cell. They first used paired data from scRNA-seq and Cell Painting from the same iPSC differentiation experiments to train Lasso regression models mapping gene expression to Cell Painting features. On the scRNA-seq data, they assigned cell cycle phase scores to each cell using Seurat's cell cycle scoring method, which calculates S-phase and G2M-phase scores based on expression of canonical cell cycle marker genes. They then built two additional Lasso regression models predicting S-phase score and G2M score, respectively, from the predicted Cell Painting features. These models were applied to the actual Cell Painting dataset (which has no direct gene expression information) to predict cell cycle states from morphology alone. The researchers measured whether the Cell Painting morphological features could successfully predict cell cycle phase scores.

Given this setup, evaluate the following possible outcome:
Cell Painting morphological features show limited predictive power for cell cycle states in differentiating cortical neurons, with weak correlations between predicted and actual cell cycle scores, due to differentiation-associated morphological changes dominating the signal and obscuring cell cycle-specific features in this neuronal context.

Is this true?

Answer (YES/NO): NO